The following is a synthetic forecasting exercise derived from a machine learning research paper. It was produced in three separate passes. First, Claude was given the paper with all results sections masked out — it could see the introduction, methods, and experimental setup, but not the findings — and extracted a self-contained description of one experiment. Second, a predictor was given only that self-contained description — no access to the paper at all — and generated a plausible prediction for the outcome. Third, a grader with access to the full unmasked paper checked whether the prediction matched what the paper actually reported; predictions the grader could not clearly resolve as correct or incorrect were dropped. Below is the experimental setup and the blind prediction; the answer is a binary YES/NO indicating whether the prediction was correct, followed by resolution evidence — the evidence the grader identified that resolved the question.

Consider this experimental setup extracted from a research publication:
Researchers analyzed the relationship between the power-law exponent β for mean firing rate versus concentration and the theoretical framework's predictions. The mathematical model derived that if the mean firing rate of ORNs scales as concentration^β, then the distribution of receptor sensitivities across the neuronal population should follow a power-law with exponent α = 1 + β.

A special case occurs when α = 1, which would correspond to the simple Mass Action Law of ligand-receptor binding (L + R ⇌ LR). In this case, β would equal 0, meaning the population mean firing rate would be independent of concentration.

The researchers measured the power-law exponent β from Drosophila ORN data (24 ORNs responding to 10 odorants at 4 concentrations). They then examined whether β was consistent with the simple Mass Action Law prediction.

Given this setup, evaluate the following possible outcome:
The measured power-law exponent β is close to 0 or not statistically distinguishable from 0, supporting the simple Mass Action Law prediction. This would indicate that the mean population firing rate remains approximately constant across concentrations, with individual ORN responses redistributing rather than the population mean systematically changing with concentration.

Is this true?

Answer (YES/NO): NO